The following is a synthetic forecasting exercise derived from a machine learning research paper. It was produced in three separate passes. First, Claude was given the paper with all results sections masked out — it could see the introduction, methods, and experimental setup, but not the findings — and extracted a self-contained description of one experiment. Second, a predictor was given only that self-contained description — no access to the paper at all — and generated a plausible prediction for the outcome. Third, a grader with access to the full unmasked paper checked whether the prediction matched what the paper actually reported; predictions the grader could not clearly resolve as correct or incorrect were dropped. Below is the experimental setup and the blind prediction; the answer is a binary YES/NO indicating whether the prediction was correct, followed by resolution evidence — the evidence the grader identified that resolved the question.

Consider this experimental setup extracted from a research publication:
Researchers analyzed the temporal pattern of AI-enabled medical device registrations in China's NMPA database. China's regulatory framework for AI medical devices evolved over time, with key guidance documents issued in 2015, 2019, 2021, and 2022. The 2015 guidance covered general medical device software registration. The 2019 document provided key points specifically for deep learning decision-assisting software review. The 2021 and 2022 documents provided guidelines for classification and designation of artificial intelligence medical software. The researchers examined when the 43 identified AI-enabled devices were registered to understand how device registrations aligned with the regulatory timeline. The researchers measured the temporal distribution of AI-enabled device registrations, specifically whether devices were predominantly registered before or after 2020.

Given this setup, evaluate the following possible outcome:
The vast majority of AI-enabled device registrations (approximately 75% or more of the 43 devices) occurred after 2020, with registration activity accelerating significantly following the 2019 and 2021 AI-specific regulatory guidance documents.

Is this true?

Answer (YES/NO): YES